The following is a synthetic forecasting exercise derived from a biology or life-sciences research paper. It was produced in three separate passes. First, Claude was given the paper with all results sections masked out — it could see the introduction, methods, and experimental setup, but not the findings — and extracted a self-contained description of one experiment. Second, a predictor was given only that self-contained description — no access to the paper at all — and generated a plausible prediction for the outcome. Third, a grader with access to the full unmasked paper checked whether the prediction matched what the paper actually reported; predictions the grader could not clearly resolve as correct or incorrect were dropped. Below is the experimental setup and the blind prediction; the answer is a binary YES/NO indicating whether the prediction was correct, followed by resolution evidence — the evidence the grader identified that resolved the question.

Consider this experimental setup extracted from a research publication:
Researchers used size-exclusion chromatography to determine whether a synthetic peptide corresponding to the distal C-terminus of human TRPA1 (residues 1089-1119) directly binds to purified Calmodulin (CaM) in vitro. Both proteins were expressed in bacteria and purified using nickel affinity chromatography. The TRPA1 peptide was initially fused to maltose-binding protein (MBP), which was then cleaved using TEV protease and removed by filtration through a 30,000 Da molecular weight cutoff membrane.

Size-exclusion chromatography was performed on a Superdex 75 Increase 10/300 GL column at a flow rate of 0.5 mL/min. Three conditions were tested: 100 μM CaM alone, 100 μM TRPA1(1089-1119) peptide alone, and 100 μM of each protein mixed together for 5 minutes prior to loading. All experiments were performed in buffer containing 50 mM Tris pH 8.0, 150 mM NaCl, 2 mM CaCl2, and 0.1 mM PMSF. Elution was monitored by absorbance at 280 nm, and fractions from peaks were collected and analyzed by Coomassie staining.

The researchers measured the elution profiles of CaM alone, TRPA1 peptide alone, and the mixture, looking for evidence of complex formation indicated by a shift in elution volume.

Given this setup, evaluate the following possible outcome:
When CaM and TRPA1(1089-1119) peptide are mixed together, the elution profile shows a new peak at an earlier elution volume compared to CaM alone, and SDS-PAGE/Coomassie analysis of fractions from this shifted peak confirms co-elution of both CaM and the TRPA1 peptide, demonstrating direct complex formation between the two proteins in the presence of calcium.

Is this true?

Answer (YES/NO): YES